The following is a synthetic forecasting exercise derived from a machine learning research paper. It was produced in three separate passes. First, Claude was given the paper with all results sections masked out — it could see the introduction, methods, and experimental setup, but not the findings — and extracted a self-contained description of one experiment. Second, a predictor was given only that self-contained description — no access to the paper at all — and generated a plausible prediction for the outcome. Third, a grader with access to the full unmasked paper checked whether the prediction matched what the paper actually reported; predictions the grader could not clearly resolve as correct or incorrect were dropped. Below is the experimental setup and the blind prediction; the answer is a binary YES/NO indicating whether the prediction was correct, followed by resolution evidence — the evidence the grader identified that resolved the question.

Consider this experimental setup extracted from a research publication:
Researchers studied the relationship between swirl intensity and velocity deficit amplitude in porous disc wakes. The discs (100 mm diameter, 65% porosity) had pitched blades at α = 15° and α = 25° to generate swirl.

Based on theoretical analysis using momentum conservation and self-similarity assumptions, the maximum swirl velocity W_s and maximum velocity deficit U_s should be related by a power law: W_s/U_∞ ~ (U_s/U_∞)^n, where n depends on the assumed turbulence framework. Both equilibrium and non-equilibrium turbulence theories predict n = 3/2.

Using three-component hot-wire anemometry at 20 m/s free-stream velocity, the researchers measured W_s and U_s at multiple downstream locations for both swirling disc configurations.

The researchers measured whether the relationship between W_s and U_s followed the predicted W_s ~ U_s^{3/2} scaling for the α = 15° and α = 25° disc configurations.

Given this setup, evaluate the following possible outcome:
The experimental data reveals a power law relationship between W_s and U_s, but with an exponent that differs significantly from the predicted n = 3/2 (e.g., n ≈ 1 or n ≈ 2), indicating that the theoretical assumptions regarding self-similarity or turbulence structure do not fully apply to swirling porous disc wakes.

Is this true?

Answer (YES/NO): NO